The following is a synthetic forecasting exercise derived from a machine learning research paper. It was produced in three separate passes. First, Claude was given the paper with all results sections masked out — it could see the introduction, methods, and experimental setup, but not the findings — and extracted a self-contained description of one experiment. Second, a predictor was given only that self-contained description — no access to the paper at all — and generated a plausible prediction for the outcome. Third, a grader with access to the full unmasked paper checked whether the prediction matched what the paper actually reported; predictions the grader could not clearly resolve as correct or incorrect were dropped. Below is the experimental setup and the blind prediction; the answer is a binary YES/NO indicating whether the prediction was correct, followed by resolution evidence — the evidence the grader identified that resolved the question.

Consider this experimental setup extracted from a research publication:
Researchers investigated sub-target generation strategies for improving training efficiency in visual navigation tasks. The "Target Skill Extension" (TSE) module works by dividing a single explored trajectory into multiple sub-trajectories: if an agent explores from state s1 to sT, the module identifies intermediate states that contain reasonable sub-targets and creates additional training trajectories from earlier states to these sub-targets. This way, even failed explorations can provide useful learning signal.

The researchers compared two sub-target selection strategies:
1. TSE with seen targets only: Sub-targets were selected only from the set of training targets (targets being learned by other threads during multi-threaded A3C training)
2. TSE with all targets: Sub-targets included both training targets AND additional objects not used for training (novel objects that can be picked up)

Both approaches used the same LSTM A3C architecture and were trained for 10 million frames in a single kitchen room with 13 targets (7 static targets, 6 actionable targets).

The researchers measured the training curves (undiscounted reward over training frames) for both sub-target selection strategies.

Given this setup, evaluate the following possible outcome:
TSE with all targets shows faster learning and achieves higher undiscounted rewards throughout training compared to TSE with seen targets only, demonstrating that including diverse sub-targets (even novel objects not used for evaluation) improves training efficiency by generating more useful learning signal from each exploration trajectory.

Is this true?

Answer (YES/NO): NO